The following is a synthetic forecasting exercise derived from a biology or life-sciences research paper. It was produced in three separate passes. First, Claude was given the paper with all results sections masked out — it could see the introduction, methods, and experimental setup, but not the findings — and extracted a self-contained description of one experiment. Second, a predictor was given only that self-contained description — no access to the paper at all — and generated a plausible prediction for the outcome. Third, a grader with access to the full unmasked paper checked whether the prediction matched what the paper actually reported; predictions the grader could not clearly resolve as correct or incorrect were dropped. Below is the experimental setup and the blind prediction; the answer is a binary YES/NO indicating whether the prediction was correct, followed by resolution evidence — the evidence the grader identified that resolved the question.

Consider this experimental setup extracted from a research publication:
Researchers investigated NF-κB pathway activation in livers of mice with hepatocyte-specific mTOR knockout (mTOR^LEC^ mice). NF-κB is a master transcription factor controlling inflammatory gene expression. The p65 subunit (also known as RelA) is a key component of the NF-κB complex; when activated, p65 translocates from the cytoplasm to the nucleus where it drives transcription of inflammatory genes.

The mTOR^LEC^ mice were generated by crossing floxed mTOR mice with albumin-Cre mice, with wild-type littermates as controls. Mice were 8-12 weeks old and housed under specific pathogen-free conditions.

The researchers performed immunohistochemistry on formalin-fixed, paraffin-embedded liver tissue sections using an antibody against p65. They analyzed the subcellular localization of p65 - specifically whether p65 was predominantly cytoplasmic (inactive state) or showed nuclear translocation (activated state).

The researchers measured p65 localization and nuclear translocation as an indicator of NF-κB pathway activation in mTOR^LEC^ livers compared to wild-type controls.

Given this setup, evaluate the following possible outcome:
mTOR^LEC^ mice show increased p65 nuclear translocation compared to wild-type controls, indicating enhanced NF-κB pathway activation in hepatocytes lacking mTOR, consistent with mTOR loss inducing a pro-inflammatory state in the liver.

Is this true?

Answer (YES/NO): YES